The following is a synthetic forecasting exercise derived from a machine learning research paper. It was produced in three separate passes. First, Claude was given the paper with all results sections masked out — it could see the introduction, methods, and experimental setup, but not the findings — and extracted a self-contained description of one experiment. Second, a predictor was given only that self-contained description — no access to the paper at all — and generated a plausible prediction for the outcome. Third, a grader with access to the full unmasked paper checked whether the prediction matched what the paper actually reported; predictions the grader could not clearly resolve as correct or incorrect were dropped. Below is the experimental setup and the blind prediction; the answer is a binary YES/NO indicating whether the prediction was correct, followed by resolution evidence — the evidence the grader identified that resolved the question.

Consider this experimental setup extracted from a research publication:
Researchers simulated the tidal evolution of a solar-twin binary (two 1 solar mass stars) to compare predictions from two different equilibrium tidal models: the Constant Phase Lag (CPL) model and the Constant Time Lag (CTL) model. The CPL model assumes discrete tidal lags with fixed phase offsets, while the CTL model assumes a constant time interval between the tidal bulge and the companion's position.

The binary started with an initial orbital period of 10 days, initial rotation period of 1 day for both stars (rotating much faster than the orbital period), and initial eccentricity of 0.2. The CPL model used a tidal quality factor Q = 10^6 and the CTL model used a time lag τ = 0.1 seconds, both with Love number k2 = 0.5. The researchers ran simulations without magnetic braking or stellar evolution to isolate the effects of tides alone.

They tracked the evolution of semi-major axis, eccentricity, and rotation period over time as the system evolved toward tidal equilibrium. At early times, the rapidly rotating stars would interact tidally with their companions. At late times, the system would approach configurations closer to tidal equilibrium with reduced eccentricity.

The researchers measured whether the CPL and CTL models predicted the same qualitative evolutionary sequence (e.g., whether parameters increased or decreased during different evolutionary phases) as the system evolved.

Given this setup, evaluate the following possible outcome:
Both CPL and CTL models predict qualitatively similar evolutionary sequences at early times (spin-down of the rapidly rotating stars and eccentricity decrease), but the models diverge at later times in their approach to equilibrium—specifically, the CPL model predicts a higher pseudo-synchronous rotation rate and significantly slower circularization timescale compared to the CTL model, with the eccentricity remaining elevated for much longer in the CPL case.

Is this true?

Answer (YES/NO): NO